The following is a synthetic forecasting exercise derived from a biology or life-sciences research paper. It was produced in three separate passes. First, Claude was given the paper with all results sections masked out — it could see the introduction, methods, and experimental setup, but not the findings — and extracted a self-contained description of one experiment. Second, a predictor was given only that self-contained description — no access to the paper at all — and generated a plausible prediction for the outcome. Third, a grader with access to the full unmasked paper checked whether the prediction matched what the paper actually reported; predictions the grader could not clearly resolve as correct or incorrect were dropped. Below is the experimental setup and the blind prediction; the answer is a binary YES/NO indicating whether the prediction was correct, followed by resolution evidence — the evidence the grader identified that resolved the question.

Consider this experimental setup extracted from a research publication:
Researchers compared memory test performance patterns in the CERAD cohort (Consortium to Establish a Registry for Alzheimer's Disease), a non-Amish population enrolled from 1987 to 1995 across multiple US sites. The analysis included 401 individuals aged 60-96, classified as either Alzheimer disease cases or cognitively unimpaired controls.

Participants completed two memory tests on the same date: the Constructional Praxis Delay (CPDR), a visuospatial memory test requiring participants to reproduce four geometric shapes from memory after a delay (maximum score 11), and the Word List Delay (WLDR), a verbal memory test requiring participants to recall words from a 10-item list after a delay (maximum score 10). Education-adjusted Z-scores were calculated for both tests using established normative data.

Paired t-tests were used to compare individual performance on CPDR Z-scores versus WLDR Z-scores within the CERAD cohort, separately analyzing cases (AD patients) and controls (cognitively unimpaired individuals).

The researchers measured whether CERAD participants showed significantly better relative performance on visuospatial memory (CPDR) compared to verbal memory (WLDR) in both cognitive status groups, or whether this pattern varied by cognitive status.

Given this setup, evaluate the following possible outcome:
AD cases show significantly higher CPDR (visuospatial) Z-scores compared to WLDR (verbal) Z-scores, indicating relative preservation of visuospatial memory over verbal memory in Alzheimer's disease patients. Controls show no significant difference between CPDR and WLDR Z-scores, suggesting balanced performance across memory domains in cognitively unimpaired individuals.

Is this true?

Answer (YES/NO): NO